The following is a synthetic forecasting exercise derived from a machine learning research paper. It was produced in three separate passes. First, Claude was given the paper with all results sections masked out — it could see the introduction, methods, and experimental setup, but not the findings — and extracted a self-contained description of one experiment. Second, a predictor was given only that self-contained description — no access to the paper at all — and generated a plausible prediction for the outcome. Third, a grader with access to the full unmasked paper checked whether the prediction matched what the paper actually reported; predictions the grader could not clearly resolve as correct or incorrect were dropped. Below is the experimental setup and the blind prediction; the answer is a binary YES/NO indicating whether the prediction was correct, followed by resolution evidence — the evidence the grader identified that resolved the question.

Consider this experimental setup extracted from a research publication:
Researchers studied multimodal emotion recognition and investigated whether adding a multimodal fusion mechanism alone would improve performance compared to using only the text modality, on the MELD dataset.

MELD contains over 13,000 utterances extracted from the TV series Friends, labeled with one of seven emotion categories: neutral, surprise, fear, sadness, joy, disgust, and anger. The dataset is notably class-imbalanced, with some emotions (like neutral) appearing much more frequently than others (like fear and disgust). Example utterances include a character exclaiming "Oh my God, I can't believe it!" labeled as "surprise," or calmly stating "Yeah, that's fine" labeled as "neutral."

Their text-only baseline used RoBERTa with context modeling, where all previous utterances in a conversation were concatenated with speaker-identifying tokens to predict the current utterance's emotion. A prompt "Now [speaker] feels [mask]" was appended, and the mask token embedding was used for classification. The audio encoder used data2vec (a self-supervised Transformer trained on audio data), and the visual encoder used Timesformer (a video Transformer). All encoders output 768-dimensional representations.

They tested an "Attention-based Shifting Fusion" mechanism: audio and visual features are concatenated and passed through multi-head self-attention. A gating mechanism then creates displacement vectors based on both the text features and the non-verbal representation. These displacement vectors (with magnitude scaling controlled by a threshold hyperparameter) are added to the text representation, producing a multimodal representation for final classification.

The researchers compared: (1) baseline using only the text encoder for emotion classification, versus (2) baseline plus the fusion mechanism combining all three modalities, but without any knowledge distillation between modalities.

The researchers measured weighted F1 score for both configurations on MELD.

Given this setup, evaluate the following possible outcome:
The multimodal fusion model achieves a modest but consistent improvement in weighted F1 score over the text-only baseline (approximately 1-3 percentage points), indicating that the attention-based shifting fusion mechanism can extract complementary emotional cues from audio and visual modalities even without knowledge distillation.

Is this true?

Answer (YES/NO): NO